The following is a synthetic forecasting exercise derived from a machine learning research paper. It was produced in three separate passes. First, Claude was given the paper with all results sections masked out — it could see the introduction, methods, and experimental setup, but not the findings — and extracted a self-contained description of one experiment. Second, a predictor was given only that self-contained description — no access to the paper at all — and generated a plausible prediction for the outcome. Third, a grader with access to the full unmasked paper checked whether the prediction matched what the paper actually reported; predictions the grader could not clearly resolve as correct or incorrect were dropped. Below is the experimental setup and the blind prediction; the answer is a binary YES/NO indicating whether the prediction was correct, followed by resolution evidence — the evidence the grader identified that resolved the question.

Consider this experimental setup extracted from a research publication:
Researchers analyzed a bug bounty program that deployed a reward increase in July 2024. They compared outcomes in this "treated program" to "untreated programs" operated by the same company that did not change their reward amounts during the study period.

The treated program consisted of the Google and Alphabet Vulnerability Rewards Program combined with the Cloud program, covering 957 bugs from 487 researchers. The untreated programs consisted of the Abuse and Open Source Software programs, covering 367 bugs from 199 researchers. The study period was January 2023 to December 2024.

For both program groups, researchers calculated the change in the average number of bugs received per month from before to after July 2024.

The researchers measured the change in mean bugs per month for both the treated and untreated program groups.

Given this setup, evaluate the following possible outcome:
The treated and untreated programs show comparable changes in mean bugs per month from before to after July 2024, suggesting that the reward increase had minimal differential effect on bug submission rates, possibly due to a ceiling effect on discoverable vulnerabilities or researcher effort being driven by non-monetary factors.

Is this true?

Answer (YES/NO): NO